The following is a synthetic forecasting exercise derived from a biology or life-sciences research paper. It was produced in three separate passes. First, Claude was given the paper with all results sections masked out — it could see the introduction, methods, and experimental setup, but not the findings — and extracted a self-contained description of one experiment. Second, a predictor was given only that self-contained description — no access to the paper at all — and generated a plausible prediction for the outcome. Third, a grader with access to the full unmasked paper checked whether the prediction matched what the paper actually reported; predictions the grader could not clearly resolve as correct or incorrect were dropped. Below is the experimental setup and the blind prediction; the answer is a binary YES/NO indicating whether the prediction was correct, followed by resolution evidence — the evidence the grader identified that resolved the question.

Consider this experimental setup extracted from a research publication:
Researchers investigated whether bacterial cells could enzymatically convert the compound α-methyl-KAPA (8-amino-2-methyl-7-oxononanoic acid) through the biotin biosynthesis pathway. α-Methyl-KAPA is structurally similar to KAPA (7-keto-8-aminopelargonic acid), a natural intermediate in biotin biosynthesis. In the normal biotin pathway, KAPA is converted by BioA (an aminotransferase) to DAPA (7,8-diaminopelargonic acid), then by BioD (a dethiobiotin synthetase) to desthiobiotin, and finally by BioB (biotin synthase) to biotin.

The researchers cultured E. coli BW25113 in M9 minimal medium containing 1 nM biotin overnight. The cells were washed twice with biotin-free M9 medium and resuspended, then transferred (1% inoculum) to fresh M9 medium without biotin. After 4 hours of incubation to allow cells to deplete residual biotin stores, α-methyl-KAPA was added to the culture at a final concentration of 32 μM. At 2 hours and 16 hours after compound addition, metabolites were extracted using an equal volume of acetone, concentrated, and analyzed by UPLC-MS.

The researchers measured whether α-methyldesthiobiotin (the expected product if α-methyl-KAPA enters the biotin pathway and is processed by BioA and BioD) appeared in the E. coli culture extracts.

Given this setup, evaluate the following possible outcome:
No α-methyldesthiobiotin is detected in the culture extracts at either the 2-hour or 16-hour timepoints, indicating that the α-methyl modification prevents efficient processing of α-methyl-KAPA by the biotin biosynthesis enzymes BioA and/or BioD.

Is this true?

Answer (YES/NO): NO